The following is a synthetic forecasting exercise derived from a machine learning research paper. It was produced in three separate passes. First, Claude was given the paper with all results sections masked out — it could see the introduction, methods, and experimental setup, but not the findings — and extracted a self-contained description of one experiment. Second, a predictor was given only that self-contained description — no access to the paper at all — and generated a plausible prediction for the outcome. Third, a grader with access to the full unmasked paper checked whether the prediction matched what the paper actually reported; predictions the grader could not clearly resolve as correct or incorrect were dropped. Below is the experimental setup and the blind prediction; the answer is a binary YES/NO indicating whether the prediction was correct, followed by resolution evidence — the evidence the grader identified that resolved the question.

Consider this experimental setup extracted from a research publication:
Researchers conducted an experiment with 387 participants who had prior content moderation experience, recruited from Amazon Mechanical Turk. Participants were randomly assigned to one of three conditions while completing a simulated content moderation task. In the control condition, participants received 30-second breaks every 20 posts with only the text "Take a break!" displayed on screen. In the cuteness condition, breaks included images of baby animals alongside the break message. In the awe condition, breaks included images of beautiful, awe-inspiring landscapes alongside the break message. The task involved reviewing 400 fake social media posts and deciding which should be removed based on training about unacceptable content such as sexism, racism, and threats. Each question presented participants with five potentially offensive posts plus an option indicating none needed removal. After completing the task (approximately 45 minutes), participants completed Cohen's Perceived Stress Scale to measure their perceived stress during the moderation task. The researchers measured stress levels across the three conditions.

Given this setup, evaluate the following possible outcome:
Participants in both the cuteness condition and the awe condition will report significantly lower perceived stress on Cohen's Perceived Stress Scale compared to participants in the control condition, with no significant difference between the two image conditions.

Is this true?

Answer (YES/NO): NO